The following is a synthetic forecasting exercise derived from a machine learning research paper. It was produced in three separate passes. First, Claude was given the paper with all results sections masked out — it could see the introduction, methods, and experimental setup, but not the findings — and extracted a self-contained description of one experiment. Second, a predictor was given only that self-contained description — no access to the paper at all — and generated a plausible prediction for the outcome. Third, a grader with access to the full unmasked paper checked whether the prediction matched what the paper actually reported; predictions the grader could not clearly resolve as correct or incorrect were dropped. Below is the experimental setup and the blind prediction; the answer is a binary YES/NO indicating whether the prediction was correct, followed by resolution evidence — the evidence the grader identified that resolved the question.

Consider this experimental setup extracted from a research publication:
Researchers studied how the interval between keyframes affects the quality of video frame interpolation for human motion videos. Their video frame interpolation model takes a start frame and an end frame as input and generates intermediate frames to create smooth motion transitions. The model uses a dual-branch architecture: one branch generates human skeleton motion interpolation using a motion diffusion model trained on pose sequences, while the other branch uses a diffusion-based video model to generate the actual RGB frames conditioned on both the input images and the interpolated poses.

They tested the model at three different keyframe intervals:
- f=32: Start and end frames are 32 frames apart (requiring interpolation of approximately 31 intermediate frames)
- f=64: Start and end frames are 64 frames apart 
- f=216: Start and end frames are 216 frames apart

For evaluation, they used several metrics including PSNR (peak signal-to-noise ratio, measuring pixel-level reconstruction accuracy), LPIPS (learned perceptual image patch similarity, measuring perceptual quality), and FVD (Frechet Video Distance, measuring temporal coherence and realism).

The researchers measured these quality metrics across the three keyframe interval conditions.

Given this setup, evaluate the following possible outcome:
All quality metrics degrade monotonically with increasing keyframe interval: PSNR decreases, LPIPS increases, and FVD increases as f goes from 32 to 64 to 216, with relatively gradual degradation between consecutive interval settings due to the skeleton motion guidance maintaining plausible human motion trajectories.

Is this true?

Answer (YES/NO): NO